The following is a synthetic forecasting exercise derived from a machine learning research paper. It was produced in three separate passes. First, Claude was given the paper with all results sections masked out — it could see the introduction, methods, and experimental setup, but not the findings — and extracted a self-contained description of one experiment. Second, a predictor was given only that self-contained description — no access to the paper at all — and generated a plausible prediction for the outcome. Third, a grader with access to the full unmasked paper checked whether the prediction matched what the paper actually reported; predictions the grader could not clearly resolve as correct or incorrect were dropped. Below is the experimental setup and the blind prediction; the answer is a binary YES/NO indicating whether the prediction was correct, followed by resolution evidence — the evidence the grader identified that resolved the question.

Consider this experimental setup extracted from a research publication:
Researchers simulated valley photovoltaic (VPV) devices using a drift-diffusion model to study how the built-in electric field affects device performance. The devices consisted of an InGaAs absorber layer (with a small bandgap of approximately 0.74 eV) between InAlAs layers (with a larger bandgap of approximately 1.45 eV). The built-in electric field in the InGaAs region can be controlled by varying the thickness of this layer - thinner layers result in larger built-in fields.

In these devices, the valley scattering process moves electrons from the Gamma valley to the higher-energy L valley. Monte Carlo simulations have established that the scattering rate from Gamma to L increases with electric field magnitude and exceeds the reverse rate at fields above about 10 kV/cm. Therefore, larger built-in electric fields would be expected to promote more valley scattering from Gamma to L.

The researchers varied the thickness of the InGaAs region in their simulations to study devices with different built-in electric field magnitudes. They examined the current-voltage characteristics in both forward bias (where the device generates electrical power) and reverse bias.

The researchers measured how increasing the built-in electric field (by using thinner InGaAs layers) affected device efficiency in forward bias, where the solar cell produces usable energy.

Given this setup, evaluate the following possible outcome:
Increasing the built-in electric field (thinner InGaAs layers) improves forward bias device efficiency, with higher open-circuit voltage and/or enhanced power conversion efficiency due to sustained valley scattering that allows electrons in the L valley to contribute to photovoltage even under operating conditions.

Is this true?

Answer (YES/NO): NO